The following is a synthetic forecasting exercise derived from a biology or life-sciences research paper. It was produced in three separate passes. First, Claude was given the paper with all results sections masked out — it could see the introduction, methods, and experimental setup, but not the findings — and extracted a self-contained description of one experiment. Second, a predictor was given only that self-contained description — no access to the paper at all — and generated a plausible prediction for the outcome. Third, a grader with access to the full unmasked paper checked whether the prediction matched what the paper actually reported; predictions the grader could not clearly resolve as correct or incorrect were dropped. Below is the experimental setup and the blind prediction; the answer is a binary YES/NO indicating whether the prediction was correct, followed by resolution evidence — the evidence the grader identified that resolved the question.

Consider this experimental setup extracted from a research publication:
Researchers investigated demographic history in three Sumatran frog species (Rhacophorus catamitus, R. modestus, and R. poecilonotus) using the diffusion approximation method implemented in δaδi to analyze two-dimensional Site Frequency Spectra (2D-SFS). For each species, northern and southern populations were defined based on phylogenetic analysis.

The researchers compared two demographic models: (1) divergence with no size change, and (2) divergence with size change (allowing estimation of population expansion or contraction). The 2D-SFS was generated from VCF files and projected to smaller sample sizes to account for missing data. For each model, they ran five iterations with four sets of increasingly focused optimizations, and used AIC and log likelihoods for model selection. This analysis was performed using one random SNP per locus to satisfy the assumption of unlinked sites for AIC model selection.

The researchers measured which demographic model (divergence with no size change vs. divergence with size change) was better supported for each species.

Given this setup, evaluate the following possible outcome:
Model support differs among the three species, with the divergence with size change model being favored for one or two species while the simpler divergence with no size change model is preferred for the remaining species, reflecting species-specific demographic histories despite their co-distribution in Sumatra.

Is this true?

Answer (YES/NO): NO